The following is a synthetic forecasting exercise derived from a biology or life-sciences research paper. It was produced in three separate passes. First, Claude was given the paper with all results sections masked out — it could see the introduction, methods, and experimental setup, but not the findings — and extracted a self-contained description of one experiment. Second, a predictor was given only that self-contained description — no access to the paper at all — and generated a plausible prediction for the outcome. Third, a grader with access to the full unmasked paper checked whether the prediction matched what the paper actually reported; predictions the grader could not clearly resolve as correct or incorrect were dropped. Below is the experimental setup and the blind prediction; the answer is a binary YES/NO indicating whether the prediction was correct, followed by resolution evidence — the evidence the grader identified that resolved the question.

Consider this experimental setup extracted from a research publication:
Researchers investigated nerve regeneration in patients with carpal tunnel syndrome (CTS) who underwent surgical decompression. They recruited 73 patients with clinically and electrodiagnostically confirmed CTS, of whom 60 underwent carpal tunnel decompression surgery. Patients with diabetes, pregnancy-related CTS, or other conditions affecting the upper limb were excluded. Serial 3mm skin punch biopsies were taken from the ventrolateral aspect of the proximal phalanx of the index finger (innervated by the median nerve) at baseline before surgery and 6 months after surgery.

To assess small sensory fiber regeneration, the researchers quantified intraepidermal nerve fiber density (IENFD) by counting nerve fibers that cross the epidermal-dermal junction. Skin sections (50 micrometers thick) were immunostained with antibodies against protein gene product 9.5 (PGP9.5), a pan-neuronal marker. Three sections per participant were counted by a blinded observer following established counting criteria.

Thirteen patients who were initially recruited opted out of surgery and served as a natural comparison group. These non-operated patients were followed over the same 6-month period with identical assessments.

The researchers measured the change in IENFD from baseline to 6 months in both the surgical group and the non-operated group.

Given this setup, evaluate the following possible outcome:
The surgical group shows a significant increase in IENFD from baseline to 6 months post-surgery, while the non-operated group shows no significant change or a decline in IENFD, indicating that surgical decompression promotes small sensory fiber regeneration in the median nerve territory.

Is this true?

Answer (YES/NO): YES